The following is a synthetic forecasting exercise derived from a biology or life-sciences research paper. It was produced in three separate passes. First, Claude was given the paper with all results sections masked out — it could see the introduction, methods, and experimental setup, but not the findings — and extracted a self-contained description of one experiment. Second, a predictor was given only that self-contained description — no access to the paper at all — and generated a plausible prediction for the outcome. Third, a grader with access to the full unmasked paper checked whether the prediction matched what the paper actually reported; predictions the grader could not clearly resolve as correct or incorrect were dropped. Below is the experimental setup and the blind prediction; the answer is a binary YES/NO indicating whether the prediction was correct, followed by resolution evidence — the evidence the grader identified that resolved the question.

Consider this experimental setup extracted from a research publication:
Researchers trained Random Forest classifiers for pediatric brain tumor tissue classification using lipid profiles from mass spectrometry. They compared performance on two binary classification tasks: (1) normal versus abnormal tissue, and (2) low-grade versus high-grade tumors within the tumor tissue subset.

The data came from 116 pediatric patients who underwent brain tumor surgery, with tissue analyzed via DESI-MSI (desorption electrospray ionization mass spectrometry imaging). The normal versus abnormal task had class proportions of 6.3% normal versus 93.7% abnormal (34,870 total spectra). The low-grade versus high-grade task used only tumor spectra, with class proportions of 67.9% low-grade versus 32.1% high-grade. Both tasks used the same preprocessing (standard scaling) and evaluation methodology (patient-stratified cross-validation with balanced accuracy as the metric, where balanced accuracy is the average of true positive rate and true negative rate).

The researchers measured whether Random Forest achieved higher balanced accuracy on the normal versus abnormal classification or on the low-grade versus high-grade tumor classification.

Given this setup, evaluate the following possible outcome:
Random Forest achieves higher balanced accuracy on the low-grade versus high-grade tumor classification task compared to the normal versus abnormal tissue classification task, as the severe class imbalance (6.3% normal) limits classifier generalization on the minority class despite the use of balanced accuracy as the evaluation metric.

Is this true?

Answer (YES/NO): NO